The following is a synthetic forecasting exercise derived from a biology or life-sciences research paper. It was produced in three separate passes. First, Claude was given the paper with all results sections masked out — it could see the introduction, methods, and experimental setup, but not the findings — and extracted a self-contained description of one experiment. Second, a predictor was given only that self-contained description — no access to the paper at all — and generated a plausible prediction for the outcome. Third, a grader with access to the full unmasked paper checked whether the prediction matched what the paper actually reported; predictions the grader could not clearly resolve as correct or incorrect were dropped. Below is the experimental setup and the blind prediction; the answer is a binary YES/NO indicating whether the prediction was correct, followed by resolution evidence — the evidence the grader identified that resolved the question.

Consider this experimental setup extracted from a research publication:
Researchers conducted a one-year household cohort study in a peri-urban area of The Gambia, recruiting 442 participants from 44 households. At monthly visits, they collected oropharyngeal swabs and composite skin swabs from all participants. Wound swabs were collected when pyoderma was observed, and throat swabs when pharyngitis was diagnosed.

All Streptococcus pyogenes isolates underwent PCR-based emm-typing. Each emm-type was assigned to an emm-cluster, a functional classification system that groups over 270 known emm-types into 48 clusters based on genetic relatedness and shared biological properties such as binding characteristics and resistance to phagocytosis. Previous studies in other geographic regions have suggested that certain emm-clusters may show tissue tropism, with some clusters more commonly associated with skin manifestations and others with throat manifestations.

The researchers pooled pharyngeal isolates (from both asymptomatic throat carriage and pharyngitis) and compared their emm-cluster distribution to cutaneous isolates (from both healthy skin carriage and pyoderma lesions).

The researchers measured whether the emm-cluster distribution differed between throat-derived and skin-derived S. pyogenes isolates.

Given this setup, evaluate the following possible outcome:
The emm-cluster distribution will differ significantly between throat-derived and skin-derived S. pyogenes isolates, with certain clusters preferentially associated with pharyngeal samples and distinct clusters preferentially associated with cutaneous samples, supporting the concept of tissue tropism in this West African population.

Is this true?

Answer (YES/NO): NO